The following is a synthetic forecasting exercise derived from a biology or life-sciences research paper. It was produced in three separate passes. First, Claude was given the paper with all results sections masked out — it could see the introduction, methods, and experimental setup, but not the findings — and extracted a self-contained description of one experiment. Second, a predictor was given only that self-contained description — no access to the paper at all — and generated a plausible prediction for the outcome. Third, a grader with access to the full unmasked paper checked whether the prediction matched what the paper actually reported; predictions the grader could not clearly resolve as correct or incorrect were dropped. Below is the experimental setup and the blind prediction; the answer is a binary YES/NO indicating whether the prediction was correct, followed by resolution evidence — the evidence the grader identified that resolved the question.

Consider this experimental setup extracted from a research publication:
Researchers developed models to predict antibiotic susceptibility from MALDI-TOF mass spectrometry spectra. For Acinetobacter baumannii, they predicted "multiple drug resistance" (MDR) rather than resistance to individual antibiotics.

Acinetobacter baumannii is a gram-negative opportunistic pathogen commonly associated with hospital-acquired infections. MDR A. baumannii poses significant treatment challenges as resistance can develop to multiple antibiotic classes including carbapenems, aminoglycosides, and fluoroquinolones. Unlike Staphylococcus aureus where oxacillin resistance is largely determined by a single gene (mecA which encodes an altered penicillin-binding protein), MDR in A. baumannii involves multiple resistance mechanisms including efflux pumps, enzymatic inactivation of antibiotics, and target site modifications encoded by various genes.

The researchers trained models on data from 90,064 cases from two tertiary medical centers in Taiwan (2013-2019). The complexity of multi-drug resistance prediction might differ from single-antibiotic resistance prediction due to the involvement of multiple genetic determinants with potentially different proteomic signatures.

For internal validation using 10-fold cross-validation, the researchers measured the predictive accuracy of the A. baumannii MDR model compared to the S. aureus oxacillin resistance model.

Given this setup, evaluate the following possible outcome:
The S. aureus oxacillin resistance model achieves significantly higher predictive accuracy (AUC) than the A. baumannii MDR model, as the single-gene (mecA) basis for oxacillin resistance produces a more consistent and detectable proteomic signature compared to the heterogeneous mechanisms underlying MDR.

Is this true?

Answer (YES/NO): NO